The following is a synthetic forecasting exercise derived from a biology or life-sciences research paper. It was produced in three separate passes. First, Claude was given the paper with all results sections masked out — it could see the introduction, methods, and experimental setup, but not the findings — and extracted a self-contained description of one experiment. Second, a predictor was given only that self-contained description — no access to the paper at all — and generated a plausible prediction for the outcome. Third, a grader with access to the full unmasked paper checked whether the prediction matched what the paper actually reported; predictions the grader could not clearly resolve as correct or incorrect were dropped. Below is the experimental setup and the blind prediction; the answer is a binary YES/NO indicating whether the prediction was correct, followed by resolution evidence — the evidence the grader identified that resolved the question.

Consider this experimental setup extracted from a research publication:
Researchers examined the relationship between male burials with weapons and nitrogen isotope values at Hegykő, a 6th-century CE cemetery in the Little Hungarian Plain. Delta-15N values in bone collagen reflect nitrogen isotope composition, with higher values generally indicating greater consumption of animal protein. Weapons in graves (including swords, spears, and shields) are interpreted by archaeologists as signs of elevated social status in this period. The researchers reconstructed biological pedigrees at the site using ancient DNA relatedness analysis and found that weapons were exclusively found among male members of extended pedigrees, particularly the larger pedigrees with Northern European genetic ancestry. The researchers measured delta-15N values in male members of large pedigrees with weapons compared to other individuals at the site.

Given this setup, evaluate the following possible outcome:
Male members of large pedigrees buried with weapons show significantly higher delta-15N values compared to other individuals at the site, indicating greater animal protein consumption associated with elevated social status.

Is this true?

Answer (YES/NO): YES